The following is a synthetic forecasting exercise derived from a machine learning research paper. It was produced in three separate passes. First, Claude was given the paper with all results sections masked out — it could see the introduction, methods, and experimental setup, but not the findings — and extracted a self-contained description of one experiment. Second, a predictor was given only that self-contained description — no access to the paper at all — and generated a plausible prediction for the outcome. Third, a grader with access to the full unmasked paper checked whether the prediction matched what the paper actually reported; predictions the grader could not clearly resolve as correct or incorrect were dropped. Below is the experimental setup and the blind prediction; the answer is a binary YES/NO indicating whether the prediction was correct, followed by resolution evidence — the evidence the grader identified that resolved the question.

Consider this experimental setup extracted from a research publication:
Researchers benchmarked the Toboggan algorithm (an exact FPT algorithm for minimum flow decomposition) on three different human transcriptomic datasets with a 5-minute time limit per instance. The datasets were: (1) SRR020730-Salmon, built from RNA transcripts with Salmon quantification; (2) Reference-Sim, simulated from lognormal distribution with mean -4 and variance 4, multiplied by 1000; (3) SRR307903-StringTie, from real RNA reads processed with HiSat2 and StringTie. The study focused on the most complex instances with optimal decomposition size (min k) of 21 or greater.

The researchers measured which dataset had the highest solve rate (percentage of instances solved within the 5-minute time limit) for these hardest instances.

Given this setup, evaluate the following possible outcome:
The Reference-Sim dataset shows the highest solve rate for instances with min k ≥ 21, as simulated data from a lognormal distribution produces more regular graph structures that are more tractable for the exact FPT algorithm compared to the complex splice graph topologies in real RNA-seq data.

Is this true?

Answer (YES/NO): NO